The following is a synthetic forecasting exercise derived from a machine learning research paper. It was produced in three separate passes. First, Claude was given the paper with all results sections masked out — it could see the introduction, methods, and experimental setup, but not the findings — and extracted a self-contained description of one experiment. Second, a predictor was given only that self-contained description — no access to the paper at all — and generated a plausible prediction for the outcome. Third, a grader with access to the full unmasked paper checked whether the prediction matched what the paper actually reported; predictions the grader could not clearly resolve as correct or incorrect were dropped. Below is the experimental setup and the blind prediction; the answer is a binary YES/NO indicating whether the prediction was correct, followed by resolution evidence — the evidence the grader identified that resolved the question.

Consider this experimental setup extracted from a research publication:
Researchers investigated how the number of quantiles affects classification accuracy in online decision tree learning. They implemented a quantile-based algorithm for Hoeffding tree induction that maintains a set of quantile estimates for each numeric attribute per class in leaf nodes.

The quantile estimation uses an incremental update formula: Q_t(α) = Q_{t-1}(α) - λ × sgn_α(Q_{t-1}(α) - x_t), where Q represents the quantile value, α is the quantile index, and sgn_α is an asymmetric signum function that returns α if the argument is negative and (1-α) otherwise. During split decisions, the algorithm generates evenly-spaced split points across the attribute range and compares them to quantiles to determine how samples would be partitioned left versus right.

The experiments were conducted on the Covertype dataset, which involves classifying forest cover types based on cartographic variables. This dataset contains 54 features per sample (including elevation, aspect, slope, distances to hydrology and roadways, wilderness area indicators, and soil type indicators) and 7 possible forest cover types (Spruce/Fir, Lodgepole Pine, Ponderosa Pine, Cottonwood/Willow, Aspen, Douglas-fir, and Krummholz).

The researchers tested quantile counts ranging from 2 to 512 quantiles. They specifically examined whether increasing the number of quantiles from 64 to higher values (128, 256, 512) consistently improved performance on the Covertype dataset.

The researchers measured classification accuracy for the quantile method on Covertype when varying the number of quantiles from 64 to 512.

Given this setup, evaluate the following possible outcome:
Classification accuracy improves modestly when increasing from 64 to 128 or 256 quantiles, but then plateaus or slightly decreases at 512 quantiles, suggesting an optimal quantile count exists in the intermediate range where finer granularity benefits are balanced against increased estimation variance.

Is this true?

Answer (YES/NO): NO